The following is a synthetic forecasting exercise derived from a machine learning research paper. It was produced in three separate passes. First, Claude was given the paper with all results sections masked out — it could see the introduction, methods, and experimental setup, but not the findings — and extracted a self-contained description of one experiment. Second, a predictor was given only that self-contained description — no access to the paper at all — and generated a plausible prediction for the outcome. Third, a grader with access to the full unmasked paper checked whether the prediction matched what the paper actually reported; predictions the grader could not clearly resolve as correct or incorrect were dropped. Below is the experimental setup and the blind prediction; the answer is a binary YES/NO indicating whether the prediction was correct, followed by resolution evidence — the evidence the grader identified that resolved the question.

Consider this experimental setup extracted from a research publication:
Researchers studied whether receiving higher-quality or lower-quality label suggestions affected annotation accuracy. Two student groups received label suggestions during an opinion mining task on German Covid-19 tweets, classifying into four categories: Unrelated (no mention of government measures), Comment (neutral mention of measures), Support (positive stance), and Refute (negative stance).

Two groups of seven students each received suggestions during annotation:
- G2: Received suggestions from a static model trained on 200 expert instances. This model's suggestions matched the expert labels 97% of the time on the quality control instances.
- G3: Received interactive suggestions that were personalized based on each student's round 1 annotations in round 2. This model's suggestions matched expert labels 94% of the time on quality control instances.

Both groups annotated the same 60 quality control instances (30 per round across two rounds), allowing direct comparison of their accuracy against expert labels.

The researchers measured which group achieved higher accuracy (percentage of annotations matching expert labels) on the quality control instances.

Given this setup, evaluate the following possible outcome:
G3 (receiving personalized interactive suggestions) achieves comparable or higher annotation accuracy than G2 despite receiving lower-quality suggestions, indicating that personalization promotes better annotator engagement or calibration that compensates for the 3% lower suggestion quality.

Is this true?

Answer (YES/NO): NO